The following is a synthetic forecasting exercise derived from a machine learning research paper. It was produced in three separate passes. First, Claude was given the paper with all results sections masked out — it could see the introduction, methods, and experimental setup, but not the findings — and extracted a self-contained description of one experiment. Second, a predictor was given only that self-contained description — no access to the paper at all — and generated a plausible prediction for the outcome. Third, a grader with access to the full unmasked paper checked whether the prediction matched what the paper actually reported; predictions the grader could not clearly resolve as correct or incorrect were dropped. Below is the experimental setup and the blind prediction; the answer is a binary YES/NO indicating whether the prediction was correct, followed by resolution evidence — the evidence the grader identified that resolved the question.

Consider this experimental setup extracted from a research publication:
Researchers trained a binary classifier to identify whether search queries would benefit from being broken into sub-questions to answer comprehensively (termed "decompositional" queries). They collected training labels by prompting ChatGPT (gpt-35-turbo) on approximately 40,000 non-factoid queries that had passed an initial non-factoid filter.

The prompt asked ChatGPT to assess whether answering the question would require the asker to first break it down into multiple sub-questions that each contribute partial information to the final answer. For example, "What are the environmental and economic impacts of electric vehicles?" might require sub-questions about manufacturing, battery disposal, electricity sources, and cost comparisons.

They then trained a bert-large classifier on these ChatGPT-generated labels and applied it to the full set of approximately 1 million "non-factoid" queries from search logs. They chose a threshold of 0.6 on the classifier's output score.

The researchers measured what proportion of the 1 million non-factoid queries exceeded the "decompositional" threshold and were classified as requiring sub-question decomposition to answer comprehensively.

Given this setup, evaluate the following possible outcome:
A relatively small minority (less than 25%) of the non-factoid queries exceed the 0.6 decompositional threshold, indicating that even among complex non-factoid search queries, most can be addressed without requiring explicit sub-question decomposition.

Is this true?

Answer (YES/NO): YES